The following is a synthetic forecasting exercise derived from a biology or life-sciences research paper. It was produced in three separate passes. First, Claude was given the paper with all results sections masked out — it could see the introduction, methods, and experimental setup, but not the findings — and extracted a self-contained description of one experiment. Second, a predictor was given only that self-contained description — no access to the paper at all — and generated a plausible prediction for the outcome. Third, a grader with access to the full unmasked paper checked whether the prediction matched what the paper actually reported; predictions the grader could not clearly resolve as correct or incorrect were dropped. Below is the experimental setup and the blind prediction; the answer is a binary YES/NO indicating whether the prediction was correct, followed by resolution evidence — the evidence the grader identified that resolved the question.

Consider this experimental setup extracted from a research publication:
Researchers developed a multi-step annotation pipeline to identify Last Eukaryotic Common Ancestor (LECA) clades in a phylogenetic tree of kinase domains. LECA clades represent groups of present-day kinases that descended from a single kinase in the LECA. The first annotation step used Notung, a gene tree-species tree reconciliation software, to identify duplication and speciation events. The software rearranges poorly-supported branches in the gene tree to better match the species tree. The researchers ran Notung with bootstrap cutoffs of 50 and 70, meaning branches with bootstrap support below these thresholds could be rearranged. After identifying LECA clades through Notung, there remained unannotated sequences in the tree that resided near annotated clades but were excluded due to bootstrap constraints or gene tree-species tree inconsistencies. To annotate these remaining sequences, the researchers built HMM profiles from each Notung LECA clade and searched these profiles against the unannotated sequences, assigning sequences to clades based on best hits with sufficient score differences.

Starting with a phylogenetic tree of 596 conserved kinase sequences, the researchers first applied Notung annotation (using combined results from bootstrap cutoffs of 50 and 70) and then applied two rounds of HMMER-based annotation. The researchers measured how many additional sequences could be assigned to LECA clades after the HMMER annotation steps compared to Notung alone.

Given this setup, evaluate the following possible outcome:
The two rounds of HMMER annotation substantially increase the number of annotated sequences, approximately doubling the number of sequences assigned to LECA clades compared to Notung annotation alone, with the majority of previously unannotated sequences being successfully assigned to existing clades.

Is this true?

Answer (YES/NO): NO